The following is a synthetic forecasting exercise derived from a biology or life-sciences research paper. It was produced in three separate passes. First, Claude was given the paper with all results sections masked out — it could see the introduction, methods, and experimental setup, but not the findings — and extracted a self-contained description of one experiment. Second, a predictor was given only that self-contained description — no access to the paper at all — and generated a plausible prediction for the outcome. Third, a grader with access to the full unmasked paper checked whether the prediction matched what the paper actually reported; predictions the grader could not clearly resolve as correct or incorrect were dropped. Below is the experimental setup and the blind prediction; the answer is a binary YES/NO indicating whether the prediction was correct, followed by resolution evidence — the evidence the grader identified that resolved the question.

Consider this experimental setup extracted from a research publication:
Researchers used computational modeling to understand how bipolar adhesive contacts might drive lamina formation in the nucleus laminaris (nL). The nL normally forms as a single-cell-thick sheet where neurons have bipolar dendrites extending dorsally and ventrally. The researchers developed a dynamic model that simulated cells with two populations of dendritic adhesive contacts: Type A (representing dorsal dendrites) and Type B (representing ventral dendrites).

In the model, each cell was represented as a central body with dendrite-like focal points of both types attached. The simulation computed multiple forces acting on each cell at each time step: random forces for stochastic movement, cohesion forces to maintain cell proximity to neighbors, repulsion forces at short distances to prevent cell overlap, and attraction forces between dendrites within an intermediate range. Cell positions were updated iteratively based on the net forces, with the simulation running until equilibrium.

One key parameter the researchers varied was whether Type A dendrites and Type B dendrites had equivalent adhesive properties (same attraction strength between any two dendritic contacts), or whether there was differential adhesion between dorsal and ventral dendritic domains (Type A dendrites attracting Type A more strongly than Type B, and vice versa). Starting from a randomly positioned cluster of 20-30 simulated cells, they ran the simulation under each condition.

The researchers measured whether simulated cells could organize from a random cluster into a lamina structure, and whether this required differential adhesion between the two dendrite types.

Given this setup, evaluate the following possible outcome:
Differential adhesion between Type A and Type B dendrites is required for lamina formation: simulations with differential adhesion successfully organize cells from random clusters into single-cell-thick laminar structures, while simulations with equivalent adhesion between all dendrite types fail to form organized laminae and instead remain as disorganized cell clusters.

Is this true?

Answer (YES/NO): YES